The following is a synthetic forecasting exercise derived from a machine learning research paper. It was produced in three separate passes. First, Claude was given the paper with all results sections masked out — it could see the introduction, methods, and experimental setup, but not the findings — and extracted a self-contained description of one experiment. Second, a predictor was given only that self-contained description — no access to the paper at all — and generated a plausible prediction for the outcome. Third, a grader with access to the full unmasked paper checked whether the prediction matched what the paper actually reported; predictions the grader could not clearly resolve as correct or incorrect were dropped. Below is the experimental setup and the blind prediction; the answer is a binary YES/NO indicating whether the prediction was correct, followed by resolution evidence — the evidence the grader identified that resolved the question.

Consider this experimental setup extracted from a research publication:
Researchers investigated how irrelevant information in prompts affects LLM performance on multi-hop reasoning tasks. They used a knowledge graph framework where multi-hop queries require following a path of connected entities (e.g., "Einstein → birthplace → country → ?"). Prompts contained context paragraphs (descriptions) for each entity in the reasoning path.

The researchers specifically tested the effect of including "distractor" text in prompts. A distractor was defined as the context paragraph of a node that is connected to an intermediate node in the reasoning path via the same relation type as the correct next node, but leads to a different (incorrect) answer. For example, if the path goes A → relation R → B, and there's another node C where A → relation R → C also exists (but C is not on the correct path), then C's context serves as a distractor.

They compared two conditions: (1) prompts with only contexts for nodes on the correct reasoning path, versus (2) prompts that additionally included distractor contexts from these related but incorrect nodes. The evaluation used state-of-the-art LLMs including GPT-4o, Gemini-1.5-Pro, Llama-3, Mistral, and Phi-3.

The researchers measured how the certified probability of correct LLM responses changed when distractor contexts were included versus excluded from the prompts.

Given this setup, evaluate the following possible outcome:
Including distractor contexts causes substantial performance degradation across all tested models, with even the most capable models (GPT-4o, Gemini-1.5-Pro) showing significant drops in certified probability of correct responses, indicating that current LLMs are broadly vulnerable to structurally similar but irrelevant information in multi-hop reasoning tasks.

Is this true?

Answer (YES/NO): NO